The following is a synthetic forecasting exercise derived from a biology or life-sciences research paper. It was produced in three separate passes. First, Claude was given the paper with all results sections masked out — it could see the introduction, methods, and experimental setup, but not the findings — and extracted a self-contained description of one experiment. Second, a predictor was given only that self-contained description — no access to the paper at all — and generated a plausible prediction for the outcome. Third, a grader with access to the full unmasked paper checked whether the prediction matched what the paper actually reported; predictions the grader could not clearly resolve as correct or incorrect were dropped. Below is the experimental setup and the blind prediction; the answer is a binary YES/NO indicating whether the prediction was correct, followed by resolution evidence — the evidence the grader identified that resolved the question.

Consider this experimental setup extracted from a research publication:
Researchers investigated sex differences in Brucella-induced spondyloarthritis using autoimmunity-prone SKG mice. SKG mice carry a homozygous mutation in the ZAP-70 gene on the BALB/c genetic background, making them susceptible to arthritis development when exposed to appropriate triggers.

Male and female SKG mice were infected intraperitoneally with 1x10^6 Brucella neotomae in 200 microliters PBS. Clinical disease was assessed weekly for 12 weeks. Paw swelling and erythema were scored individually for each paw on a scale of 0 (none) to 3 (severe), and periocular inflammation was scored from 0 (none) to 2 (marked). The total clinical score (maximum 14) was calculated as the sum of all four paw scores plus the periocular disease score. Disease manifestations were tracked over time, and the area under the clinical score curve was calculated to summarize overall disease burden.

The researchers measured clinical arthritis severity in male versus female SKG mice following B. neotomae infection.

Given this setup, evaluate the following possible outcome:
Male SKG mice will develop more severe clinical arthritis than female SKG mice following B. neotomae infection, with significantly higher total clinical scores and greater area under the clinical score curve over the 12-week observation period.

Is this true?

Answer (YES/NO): NO